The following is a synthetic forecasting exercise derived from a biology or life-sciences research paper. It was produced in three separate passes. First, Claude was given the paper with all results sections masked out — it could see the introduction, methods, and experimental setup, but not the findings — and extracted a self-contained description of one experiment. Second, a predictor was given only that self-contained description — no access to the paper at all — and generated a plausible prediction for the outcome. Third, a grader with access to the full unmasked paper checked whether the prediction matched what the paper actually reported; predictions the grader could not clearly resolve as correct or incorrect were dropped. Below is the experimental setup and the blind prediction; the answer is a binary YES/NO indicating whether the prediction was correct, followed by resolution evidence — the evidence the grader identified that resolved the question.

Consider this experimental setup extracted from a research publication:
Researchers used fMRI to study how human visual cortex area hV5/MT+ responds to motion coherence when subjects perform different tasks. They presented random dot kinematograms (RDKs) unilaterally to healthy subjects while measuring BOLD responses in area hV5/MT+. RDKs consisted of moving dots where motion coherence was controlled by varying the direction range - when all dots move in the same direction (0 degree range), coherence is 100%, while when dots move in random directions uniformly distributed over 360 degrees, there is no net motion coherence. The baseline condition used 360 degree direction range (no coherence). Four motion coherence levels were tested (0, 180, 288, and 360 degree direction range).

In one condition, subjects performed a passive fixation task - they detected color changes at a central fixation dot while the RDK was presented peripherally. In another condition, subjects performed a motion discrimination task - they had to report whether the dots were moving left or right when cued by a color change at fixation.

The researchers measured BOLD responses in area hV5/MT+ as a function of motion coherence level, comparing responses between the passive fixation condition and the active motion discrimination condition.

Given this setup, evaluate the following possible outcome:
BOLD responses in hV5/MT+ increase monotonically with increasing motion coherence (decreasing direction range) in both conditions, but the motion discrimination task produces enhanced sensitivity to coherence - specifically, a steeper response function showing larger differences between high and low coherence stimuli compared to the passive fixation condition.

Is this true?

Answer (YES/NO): NO